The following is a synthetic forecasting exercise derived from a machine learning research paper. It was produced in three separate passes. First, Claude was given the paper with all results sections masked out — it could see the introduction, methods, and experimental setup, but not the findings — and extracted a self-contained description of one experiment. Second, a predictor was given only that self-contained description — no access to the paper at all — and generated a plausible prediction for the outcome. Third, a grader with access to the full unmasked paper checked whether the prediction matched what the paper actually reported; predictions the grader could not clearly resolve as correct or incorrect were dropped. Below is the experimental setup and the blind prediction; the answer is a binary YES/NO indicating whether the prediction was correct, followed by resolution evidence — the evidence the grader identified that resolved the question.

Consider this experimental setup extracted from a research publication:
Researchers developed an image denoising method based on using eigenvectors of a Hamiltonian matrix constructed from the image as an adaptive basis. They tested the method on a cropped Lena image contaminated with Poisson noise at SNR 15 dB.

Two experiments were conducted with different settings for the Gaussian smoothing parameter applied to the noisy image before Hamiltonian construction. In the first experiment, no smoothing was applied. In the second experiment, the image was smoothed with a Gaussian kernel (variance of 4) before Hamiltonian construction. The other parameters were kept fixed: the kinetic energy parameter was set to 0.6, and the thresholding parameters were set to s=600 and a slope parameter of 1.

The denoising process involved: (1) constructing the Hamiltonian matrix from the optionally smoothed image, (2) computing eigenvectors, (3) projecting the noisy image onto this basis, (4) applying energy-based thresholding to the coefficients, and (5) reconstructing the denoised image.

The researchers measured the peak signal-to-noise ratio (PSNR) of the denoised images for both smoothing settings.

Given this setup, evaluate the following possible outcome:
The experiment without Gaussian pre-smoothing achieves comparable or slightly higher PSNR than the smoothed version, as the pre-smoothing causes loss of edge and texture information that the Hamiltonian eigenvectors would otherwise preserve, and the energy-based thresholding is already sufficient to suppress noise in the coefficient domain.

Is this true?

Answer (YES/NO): NO